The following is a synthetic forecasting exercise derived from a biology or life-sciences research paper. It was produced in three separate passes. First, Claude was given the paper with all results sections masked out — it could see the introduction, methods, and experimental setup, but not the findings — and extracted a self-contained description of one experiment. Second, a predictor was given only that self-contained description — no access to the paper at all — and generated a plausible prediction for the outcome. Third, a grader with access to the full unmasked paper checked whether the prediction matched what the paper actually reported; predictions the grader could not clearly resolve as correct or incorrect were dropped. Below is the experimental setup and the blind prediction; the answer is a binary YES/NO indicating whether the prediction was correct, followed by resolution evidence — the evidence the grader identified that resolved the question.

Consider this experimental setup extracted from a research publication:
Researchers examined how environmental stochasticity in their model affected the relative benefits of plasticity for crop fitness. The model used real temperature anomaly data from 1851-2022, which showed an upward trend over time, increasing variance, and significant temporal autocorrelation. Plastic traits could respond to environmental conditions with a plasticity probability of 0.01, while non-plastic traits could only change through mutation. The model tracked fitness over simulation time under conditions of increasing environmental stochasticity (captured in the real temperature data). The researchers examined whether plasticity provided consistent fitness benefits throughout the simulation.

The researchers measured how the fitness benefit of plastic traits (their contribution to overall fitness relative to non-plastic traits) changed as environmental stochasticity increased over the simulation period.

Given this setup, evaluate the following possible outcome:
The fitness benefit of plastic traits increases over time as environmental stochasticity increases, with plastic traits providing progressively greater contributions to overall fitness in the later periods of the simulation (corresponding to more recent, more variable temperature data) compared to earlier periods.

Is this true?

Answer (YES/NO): NO